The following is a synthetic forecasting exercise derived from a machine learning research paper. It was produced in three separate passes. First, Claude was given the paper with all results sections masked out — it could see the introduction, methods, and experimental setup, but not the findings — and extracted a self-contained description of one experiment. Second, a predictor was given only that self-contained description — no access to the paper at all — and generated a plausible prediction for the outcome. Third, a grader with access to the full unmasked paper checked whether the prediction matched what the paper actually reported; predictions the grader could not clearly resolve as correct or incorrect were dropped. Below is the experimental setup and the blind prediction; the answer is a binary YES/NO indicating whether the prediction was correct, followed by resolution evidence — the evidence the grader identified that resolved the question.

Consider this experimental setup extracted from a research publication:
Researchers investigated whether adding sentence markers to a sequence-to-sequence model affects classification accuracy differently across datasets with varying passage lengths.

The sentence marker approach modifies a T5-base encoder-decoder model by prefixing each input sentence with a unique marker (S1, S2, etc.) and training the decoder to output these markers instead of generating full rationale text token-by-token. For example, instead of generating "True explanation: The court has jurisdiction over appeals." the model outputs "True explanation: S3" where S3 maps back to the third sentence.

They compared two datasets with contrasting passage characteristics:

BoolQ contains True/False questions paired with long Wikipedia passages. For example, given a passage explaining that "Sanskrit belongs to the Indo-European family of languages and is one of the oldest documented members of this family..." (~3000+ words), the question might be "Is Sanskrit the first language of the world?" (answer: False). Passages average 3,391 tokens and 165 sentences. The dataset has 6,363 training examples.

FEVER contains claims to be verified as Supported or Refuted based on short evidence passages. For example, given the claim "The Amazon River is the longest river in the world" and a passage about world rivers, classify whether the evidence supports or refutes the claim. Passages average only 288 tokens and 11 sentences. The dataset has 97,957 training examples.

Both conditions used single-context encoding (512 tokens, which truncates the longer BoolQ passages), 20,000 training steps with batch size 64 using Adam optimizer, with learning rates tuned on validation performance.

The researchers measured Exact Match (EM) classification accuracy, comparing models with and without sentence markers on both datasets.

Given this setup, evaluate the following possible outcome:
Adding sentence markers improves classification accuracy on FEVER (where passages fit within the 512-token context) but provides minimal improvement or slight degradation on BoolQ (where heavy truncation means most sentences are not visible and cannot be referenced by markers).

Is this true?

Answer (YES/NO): NO